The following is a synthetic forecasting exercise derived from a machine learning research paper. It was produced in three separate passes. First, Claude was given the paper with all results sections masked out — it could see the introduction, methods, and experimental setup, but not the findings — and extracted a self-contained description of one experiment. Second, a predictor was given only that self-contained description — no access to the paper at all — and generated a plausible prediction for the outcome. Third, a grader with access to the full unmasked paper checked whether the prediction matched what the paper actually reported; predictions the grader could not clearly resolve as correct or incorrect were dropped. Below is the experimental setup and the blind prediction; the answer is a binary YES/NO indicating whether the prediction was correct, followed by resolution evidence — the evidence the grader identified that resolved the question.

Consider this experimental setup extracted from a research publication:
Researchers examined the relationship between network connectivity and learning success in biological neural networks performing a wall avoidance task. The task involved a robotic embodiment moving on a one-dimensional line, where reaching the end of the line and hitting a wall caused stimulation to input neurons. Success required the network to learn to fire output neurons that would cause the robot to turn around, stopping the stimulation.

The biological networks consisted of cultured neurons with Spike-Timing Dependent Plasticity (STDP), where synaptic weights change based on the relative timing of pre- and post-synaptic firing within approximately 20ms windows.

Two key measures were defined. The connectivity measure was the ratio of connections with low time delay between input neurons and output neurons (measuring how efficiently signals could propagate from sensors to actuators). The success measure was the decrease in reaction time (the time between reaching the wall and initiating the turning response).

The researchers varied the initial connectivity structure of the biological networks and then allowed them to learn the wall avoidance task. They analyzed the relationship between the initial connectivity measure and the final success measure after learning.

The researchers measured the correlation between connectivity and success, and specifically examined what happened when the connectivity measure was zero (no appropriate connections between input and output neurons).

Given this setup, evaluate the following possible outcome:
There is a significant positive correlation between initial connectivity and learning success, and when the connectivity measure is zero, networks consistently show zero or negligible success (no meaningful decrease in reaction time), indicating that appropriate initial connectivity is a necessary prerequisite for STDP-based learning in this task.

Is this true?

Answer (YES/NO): YES